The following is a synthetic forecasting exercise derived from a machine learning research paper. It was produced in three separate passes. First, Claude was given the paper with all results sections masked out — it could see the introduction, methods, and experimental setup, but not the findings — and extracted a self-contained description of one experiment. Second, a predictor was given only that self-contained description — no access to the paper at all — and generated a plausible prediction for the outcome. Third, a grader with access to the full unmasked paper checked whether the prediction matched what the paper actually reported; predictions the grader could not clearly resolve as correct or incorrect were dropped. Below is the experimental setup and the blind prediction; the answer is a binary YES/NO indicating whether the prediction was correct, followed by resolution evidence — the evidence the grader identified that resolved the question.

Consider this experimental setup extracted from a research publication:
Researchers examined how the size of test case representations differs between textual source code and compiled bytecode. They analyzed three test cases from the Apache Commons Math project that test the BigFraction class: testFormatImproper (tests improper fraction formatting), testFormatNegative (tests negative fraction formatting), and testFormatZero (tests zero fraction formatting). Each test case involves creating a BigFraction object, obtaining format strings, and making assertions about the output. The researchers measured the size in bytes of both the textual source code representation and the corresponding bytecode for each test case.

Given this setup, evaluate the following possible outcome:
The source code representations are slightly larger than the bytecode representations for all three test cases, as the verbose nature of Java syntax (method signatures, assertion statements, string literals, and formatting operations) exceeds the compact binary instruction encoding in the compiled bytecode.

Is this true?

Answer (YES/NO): NO